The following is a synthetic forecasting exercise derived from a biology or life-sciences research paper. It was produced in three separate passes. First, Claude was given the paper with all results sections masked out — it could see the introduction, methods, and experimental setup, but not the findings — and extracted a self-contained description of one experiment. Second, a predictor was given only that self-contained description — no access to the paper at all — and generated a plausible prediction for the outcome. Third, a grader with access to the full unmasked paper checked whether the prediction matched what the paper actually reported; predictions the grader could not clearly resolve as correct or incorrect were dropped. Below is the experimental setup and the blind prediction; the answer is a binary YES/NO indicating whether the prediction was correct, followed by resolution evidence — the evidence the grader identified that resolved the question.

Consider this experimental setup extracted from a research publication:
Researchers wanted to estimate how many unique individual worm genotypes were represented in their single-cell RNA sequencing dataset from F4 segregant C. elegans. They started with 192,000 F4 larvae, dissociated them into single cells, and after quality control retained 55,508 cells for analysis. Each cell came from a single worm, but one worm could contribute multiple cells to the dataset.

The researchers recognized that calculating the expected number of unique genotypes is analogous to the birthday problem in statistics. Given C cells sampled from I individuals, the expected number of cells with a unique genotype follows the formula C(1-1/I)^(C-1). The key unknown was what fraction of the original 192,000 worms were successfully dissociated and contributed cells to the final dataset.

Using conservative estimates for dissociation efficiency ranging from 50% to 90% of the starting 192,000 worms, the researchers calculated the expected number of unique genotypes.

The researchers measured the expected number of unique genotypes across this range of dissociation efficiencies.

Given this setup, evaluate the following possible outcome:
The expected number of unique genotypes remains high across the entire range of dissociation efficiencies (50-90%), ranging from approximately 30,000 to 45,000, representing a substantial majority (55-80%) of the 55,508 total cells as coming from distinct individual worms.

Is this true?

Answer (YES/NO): NO